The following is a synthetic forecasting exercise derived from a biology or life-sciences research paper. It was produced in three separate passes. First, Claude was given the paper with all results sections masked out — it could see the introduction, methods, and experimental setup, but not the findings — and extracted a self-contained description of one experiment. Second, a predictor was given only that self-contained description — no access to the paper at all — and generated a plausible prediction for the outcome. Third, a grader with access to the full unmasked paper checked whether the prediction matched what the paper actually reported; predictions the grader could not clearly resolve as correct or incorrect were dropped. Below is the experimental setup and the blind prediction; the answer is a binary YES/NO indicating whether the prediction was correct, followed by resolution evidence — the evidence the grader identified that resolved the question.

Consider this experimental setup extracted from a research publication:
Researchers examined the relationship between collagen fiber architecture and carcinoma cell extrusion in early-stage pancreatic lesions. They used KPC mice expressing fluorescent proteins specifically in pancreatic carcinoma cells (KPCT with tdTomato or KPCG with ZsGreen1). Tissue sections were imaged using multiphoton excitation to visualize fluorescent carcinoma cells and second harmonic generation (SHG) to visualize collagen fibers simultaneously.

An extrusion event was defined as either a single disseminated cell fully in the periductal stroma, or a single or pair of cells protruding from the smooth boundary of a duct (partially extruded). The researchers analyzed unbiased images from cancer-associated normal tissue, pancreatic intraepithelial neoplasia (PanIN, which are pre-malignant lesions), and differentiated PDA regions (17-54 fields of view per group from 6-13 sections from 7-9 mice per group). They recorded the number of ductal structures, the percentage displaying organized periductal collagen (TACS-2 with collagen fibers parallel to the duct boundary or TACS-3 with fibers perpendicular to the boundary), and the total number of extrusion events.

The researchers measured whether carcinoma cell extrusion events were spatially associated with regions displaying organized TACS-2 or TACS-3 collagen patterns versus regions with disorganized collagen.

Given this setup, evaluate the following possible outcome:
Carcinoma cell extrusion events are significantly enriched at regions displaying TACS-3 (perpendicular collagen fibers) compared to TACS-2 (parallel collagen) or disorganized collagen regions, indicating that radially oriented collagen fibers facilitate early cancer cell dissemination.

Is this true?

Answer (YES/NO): NO